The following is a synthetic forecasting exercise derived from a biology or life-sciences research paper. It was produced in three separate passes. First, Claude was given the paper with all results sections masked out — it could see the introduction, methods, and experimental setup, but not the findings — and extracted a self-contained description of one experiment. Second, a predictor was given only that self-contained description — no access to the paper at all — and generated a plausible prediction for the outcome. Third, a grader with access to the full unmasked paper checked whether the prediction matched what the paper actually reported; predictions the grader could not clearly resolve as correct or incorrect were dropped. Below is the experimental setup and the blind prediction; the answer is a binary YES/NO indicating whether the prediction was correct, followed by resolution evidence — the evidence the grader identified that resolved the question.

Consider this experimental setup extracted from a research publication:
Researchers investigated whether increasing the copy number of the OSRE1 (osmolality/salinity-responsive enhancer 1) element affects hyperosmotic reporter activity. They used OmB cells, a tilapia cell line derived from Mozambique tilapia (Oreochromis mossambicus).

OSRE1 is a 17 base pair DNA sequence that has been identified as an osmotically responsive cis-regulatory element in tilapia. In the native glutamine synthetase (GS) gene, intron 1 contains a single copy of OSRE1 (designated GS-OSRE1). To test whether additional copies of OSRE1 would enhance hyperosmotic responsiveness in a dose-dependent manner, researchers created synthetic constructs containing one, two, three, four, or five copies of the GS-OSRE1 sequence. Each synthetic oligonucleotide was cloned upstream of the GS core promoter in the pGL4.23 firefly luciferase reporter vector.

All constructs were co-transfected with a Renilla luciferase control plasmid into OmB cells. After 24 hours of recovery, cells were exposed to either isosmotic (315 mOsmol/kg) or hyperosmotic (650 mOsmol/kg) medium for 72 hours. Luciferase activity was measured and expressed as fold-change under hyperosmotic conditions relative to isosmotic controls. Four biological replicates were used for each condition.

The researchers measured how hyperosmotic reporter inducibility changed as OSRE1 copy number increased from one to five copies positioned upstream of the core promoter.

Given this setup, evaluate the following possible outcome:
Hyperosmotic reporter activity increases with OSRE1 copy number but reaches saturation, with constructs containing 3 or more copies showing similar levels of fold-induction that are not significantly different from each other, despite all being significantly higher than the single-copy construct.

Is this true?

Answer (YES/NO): NO